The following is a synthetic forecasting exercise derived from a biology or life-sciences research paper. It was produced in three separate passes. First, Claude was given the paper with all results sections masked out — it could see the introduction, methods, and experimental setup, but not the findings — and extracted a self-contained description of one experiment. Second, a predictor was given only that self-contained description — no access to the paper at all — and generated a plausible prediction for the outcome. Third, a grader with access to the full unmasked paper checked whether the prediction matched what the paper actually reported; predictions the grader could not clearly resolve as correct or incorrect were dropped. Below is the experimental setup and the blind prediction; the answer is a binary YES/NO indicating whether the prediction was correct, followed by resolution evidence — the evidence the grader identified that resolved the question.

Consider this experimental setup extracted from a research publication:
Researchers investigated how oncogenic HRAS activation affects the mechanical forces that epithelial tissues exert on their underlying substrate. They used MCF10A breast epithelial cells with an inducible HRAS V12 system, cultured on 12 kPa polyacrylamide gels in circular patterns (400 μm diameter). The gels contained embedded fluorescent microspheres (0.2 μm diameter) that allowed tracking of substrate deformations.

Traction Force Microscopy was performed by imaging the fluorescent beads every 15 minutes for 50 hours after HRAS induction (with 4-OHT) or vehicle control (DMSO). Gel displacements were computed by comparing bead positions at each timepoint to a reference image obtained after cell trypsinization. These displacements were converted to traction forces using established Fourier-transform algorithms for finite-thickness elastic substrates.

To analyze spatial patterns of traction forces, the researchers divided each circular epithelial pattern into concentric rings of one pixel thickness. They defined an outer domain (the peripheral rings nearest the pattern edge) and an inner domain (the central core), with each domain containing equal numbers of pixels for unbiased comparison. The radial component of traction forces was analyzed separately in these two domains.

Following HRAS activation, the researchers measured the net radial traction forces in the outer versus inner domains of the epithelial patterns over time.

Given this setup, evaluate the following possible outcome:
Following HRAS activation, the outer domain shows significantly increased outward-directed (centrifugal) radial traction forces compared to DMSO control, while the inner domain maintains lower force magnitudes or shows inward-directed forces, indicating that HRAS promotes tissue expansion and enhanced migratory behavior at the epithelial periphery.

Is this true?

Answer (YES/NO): NO